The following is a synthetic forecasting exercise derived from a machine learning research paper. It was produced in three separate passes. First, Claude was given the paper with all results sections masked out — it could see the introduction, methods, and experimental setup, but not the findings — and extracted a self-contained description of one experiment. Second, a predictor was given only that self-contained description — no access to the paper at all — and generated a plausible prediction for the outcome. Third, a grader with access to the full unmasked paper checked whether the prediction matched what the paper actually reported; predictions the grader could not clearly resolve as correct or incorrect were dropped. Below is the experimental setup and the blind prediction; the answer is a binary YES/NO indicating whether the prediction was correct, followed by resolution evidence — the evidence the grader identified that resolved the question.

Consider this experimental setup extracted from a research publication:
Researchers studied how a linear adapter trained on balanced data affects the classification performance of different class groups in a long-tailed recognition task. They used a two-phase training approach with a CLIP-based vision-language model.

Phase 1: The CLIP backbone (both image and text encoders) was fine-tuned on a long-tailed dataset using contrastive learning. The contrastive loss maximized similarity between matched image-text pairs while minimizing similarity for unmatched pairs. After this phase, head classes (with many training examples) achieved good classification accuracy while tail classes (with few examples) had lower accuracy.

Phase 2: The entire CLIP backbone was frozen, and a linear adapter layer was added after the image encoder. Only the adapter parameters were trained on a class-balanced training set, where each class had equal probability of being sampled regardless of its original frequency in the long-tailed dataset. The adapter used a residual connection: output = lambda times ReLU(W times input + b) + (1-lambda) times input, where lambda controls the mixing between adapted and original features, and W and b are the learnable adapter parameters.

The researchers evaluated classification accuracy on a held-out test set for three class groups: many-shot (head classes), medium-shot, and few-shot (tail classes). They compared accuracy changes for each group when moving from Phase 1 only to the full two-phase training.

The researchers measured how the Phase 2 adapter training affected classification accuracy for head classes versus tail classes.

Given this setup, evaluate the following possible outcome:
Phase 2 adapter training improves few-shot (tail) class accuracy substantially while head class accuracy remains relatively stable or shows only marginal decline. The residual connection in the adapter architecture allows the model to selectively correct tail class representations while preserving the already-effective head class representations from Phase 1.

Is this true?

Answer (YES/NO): NO